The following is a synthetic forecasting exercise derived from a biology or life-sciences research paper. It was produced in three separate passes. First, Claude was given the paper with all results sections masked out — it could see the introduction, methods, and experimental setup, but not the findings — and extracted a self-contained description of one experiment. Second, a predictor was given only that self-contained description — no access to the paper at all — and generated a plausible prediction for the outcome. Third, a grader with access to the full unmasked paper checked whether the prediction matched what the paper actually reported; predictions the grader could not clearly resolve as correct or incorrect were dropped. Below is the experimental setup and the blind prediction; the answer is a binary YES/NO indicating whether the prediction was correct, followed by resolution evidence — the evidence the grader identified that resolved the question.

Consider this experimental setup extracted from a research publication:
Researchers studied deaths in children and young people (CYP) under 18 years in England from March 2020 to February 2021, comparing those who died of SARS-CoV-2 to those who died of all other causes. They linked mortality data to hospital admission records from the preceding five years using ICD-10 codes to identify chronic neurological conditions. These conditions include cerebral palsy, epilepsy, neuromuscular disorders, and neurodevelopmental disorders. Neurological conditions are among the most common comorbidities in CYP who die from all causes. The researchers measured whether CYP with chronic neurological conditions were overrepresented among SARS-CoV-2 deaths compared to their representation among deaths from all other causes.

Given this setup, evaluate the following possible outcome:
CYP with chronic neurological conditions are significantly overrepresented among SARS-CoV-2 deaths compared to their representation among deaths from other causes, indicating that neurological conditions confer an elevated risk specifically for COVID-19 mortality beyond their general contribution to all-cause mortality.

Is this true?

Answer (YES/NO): NO